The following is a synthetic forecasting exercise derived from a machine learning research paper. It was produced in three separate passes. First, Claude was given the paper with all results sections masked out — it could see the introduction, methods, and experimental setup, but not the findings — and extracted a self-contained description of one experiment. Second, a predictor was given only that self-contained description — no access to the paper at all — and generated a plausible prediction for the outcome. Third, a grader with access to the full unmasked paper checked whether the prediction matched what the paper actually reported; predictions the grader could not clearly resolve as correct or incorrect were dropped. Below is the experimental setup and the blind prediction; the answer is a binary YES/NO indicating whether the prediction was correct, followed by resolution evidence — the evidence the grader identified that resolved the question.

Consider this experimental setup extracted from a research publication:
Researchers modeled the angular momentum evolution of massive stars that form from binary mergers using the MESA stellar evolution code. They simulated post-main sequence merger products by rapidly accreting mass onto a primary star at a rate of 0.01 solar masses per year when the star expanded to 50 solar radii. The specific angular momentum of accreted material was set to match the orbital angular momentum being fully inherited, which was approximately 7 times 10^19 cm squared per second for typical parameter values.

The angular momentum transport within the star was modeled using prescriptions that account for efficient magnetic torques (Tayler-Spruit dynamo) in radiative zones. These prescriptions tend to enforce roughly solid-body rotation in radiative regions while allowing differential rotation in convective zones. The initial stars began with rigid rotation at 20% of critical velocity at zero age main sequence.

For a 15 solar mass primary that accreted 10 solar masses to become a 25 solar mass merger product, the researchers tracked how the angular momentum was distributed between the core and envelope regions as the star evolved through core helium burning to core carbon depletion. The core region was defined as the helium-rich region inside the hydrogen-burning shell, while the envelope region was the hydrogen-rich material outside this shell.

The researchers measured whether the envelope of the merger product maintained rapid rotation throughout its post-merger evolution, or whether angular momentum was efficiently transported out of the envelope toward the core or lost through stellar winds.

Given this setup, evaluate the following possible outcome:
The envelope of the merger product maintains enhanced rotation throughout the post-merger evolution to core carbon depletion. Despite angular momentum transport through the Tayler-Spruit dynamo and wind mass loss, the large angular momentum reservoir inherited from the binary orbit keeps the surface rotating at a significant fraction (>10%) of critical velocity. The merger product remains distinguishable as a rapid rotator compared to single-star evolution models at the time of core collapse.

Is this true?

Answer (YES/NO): YES